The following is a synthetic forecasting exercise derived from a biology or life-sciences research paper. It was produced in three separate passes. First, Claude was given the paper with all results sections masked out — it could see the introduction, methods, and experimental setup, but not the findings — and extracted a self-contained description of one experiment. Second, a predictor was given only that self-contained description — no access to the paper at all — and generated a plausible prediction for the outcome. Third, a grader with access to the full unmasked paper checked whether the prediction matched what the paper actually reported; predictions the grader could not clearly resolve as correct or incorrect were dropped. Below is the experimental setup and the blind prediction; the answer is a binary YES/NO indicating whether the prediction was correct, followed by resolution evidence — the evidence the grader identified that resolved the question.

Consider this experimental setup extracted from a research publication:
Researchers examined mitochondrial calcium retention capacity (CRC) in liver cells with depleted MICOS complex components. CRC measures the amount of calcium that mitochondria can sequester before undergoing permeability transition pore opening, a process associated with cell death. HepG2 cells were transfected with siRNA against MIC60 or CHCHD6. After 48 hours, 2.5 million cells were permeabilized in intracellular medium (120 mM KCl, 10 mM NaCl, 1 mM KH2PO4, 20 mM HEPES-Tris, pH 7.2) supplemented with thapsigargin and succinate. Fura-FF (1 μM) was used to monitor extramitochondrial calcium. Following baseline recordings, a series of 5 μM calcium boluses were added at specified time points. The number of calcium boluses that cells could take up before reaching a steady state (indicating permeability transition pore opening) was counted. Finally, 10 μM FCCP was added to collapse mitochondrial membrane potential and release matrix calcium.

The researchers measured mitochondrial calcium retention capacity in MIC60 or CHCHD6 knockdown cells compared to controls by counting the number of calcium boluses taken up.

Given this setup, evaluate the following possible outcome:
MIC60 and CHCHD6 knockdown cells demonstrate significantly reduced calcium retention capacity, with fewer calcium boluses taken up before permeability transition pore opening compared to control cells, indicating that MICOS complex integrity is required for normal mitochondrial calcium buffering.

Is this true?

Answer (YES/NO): YES